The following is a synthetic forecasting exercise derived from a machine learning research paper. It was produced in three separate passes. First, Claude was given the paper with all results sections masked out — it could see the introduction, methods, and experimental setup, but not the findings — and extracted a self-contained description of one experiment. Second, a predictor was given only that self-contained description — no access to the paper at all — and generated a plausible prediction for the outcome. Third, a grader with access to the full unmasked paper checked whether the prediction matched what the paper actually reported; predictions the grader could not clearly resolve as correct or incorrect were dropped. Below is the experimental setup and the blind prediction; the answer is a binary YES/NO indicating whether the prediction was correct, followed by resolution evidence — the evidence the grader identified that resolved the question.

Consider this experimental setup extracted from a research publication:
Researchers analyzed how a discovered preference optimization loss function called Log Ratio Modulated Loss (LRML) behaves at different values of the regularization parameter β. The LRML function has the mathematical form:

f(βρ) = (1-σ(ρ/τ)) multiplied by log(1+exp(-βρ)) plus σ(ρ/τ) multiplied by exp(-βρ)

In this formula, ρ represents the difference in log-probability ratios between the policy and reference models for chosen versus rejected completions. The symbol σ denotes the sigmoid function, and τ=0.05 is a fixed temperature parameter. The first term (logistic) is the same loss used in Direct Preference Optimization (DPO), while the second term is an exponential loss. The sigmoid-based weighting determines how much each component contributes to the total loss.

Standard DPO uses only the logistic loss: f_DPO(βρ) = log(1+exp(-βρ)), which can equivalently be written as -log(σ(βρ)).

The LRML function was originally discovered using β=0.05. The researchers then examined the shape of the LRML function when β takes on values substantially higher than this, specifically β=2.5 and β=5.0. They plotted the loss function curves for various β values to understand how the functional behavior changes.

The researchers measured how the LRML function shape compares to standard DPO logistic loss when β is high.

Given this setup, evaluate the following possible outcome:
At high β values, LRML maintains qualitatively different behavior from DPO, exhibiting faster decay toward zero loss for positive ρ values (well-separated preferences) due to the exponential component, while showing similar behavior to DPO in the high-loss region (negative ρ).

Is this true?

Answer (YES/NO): NO